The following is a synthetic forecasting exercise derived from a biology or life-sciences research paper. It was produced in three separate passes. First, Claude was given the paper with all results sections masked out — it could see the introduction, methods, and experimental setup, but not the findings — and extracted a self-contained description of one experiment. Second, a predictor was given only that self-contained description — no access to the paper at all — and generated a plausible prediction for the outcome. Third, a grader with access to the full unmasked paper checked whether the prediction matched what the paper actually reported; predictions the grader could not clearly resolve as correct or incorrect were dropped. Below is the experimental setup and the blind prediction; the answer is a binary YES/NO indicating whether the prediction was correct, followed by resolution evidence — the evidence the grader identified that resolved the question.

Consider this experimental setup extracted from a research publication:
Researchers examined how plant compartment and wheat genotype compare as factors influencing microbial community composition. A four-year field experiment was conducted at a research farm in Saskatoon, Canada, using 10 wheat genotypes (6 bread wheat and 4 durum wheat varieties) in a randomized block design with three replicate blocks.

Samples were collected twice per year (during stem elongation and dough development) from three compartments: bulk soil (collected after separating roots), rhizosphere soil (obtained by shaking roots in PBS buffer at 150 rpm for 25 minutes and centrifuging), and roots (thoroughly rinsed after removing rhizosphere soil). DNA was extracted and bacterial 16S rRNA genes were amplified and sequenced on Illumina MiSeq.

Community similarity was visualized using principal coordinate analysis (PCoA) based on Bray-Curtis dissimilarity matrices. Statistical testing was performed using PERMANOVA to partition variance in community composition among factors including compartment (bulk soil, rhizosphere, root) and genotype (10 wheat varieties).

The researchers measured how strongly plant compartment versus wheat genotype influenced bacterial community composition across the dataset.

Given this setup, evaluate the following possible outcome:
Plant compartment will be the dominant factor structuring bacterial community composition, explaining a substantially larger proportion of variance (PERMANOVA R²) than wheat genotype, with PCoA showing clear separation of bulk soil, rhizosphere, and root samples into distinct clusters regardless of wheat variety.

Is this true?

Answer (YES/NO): YES